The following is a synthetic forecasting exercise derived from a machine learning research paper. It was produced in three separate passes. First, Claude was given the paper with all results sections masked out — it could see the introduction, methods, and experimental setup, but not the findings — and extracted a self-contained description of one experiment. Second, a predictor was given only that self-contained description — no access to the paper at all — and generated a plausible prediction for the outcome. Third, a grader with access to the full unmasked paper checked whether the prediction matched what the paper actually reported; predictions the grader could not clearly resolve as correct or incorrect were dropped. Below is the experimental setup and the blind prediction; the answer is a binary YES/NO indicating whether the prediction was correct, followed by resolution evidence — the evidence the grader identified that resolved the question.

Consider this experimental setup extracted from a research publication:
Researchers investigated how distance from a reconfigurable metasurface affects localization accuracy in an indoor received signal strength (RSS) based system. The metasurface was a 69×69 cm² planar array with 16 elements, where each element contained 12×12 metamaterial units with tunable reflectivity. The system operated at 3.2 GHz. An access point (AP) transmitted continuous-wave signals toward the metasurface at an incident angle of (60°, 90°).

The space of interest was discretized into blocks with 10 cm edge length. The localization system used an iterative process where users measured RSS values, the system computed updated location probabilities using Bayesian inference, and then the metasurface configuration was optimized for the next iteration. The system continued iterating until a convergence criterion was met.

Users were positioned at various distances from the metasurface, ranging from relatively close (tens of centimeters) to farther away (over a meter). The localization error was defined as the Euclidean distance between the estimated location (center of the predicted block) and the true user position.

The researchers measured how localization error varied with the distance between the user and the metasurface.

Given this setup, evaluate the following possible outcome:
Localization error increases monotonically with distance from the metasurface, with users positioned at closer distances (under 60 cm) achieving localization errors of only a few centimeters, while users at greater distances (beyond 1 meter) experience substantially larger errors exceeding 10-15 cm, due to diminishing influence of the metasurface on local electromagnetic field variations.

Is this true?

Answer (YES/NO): NO